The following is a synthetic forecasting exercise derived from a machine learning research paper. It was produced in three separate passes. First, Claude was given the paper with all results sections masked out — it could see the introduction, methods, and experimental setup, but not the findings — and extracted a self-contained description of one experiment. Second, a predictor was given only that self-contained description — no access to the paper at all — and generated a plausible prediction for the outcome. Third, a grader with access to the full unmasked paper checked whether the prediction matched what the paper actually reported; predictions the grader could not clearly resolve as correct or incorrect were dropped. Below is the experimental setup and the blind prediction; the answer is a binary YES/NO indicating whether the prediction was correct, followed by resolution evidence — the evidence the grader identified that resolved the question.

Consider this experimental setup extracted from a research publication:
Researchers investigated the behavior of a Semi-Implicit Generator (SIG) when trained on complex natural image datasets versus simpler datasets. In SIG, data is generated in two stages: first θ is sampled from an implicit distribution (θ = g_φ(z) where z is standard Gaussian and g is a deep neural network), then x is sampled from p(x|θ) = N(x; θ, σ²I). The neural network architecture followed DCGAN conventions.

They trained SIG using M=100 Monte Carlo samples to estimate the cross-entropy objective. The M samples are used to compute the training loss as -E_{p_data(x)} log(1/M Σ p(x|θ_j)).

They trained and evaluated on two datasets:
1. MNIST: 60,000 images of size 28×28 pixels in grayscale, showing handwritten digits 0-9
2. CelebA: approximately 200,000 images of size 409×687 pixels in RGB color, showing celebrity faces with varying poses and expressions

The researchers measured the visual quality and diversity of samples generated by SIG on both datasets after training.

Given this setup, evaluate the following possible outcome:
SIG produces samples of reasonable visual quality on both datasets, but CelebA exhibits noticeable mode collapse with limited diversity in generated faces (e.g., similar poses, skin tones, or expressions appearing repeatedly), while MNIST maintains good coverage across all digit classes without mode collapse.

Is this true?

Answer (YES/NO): NO